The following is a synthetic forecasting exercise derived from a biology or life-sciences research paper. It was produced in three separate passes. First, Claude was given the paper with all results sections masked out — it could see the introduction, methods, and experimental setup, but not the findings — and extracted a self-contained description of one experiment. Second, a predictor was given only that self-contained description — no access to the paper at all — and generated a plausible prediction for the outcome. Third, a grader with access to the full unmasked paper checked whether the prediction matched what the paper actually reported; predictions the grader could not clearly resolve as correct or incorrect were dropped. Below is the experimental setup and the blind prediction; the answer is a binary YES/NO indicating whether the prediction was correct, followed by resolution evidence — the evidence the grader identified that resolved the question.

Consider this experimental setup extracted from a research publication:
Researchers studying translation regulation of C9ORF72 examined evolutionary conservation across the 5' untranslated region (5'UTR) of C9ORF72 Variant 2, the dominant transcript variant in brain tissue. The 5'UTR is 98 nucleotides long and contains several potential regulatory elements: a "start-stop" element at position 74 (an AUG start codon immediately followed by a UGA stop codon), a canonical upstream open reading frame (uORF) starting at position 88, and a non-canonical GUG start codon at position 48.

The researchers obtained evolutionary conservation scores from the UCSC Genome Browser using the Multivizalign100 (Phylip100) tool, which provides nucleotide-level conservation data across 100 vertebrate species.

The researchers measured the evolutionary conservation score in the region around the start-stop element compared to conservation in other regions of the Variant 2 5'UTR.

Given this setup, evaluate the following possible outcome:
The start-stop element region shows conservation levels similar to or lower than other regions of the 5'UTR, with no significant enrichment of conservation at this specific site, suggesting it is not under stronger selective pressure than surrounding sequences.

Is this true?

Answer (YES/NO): NO